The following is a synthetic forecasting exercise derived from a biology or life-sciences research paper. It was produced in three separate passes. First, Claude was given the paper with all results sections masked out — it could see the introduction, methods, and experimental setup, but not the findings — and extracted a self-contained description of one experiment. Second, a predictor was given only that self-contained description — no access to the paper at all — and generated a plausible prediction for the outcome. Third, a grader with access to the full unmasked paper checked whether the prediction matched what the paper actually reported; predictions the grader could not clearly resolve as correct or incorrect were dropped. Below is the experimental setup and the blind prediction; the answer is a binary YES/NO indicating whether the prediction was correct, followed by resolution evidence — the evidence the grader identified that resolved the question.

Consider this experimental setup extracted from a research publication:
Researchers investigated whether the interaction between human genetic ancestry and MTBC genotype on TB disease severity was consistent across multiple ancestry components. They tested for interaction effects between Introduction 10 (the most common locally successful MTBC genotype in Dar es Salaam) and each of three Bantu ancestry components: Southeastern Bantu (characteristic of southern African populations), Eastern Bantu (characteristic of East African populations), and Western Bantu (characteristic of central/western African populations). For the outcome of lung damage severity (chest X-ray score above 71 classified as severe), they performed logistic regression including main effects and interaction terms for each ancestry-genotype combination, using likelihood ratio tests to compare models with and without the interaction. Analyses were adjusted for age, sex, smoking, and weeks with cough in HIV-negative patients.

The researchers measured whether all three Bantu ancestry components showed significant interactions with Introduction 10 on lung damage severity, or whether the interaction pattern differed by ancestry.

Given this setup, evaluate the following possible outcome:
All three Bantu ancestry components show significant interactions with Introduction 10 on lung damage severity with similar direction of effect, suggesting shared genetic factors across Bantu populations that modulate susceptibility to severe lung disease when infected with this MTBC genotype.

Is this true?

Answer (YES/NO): NO